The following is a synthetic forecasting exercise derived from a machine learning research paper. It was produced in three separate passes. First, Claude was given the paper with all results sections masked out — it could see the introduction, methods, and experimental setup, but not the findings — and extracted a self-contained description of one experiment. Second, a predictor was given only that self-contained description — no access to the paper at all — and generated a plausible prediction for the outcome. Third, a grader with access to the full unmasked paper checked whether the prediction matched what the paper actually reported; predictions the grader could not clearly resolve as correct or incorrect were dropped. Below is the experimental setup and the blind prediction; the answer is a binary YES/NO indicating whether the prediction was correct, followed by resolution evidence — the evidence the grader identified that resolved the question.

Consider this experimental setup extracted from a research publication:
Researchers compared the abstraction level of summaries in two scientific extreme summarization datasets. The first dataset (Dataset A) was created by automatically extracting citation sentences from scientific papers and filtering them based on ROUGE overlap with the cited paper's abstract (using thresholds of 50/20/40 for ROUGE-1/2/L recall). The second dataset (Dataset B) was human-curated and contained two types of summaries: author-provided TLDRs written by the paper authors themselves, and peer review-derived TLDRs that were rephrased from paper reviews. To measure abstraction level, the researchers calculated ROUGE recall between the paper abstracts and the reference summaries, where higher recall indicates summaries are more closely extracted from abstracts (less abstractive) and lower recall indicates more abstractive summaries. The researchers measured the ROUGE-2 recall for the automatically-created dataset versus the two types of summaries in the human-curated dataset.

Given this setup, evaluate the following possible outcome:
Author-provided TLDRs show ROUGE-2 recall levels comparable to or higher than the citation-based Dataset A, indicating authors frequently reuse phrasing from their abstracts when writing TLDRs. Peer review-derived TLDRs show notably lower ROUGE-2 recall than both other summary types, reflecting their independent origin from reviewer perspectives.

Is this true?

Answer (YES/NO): YES